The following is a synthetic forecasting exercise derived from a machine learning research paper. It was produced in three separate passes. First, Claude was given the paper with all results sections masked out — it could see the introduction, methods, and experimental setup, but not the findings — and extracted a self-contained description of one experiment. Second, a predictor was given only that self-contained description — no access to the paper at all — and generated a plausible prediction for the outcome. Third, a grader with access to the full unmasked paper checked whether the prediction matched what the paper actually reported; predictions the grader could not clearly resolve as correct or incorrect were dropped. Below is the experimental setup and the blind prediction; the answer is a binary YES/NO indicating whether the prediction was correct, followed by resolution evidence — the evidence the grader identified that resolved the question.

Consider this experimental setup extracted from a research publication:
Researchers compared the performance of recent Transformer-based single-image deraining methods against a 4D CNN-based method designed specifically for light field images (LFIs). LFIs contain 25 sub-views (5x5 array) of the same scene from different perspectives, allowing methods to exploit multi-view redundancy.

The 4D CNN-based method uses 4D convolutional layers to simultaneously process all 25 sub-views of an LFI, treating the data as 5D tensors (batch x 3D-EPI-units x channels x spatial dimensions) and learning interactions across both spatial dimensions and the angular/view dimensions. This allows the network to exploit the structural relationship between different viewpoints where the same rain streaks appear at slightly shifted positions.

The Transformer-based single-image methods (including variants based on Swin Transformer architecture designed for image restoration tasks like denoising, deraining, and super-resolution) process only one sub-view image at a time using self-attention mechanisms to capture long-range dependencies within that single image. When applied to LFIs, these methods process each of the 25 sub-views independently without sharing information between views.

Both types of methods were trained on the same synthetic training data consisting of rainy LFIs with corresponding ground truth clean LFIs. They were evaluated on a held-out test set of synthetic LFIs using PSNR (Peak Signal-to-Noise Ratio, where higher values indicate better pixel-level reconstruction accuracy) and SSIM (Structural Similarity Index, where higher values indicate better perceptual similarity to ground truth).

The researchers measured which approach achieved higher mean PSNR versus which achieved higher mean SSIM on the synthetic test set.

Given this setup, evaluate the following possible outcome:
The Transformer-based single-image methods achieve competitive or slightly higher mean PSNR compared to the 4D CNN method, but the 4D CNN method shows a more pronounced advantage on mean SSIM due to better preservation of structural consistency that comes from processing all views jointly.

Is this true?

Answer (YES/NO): NO